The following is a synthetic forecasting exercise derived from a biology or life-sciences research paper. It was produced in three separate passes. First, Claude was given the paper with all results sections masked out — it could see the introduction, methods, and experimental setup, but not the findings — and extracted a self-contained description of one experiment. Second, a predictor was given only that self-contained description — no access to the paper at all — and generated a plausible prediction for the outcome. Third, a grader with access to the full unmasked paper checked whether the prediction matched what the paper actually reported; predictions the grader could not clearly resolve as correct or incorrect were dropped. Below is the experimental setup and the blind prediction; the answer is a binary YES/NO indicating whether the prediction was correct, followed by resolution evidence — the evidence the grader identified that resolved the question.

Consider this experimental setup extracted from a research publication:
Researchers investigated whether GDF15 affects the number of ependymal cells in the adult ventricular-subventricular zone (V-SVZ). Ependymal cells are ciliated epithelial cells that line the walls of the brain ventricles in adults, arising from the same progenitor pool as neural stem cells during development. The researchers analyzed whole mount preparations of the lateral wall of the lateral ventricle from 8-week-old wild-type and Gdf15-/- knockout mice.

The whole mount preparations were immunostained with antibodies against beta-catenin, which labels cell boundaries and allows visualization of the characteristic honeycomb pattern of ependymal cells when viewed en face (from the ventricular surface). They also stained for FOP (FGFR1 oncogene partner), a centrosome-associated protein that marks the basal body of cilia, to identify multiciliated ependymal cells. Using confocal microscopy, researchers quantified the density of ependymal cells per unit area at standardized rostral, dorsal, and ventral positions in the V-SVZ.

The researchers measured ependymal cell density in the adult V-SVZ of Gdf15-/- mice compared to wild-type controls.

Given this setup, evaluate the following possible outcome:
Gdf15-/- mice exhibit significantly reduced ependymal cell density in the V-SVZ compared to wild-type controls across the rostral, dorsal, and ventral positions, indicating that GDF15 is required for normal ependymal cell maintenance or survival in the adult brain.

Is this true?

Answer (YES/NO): NO